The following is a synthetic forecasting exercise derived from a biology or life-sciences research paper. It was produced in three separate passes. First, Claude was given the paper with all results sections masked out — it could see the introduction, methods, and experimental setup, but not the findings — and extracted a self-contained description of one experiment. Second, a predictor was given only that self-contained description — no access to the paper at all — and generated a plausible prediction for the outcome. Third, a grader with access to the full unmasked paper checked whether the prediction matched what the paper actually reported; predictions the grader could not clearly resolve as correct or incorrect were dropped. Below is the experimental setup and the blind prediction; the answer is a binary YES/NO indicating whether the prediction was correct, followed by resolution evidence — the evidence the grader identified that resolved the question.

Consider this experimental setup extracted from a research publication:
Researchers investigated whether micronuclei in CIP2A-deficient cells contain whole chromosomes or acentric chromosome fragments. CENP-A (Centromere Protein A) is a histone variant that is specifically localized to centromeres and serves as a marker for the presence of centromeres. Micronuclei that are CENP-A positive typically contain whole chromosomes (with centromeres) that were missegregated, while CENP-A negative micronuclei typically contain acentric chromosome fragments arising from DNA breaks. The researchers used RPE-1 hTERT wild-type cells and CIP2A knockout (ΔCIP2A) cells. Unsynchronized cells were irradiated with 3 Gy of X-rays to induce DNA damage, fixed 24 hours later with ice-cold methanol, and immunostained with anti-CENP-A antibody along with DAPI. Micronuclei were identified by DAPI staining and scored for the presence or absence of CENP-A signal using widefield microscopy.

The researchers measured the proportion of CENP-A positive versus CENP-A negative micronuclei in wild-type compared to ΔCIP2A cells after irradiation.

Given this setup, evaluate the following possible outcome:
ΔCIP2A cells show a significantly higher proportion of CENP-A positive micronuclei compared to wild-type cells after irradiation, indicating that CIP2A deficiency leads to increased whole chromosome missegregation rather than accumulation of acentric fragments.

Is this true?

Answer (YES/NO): NO